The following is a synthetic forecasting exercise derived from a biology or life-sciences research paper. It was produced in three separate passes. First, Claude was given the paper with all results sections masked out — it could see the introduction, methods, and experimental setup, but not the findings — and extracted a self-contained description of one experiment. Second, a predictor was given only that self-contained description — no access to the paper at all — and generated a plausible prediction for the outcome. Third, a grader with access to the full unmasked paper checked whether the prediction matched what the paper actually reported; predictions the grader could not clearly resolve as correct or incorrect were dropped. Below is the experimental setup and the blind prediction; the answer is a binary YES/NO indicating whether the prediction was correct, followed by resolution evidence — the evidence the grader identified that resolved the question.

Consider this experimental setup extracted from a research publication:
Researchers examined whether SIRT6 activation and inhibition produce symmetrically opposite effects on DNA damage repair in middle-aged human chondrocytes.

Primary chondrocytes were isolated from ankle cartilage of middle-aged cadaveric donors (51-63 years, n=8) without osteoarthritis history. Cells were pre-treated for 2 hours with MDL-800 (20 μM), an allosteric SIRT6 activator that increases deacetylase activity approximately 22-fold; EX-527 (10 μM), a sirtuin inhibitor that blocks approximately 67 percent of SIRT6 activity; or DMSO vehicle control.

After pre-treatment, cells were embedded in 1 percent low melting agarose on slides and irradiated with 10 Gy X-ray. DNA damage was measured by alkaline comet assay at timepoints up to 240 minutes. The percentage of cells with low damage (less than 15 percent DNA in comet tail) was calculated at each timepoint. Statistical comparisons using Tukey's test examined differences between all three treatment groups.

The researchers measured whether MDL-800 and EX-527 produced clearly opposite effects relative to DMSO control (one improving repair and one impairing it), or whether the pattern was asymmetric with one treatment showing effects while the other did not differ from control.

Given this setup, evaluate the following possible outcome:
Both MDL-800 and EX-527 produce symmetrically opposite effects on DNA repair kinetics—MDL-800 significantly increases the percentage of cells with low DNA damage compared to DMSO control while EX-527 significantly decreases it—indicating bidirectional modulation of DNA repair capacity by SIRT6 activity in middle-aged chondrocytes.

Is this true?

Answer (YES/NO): YES